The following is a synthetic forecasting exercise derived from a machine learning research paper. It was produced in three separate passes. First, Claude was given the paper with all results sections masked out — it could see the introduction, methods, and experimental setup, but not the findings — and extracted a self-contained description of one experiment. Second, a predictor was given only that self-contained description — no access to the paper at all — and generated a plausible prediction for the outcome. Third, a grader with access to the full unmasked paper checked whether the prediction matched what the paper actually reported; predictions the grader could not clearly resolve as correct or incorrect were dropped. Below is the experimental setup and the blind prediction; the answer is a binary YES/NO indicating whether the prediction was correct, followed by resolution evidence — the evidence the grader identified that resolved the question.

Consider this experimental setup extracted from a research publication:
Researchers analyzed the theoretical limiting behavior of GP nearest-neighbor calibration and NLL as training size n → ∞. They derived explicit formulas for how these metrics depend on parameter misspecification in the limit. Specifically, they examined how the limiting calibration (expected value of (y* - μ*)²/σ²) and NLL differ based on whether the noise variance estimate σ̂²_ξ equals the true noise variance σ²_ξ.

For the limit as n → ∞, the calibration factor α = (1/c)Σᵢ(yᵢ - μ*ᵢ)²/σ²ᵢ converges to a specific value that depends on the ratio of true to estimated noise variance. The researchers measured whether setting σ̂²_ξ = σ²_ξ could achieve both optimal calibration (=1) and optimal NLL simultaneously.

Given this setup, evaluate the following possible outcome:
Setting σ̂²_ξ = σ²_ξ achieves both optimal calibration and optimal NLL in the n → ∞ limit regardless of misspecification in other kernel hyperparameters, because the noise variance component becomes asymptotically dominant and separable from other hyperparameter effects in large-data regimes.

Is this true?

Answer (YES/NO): YES